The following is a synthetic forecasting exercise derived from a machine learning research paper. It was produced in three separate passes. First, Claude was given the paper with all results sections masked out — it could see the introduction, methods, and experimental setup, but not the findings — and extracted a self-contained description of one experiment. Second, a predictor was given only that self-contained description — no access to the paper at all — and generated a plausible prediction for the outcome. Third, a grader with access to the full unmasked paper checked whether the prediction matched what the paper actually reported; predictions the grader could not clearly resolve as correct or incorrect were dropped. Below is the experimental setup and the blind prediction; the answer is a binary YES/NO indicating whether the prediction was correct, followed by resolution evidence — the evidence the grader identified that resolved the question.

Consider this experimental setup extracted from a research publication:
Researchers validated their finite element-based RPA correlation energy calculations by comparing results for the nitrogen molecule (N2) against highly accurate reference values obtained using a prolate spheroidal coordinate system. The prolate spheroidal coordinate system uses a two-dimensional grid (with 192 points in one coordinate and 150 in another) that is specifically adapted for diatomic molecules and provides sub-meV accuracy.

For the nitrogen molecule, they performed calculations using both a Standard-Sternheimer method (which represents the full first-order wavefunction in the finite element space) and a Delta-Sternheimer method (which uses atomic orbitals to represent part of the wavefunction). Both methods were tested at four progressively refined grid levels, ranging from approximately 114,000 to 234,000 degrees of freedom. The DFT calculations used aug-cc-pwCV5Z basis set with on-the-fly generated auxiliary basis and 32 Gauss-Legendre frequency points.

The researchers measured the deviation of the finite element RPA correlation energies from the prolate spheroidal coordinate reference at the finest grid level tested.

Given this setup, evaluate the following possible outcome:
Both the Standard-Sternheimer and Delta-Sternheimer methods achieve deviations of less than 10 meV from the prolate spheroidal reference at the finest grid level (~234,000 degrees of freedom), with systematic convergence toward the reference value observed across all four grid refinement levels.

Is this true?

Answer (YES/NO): NO